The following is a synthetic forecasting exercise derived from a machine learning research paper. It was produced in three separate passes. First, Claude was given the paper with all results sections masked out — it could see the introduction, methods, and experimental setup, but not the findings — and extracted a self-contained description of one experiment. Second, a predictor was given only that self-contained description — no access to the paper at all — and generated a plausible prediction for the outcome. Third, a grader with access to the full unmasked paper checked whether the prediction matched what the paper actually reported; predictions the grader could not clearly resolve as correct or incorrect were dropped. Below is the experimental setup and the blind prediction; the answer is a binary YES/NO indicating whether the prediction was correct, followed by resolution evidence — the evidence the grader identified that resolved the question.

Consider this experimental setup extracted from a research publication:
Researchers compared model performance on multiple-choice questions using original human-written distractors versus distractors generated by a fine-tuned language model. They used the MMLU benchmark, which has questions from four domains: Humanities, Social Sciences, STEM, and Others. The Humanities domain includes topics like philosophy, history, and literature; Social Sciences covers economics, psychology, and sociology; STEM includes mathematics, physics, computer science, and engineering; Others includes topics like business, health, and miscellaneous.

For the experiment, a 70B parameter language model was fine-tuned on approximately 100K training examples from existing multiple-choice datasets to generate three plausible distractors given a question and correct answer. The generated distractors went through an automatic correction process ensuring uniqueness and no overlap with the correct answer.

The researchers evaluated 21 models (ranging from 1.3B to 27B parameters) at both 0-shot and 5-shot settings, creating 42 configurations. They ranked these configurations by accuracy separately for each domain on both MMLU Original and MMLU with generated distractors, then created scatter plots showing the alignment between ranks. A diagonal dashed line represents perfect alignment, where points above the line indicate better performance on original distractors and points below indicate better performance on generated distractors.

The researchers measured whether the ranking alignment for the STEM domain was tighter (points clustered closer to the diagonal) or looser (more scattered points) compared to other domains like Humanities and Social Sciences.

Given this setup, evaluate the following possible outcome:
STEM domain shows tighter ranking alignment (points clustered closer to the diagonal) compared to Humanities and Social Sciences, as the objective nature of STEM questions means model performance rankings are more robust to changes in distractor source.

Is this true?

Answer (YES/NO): NO